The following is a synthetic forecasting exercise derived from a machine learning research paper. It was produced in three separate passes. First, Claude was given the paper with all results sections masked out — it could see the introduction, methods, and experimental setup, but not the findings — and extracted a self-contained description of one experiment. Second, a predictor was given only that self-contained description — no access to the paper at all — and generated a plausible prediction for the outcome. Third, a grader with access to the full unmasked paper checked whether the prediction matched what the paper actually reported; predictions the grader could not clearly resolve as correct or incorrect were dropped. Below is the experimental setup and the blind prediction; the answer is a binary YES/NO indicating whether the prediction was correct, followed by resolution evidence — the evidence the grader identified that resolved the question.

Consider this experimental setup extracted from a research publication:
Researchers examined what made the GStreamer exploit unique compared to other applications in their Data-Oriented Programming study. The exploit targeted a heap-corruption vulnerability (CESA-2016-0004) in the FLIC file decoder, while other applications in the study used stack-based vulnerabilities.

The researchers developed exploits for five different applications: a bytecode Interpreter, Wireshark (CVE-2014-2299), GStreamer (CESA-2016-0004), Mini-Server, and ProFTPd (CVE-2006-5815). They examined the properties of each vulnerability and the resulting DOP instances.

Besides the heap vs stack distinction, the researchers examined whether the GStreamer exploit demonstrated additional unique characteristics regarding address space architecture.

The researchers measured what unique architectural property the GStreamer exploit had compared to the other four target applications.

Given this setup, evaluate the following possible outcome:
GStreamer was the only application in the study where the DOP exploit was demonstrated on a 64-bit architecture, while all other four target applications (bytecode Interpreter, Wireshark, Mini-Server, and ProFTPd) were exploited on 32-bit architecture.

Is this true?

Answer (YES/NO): YES